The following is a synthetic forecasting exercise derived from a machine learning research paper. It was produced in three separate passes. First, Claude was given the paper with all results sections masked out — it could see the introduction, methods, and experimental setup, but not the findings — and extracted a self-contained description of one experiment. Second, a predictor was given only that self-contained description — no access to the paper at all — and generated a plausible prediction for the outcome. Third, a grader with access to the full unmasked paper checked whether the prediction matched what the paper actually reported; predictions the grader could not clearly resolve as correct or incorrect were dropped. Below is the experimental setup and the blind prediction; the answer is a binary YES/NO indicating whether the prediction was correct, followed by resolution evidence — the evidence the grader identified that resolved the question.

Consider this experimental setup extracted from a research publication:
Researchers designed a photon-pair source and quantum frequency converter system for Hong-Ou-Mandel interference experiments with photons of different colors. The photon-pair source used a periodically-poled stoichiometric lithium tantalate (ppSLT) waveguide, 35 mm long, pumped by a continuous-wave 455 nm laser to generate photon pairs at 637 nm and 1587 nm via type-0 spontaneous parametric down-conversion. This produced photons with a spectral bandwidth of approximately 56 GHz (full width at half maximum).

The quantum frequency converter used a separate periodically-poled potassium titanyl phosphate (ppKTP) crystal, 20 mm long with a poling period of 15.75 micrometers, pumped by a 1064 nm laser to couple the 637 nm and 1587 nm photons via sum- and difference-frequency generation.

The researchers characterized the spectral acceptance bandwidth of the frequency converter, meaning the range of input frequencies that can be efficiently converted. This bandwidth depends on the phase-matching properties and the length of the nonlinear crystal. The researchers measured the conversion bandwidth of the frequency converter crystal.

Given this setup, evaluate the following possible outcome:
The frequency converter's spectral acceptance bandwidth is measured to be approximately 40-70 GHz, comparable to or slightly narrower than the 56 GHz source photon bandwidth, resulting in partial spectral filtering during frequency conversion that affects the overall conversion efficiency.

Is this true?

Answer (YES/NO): NO